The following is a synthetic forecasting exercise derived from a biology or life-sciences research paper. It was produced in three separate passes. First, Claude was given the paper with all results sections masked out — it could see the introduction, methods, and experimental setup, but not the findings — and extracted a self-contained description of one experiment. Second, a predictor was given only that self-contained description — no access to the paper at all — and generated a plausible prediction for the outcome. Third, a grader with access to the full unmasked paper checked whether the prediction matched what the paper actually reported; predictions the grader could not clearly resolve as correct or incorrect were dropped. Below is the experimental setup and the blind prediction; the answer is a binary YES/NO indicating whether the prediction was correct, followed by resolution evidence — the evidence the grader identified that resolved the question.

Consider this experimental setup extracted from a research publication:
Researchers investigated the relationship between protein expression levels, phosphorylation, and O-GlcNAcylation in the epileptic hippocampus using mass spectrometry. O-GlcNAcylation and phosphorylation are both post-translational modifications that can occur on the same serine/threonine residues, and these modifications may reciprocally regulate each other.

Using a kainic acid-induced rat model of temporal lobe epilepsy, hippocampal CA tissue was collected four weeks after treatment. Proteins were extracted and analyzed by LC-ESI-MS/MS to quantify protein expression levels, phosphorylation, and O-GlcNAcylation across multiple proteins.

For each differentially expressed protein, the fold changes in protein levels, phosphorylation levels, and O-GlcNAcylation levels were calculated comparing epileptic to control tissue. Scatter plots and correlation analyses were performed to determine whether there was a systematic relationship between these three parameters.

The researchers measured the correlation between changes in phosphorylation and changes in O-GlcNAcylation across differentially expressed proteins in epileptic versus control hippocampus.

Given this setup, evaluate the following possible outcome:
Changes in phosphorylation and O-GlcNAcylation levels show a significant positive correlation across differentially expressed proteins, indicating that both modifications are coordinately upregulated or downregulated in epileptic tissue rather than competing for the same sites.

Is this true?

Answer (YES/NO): NO